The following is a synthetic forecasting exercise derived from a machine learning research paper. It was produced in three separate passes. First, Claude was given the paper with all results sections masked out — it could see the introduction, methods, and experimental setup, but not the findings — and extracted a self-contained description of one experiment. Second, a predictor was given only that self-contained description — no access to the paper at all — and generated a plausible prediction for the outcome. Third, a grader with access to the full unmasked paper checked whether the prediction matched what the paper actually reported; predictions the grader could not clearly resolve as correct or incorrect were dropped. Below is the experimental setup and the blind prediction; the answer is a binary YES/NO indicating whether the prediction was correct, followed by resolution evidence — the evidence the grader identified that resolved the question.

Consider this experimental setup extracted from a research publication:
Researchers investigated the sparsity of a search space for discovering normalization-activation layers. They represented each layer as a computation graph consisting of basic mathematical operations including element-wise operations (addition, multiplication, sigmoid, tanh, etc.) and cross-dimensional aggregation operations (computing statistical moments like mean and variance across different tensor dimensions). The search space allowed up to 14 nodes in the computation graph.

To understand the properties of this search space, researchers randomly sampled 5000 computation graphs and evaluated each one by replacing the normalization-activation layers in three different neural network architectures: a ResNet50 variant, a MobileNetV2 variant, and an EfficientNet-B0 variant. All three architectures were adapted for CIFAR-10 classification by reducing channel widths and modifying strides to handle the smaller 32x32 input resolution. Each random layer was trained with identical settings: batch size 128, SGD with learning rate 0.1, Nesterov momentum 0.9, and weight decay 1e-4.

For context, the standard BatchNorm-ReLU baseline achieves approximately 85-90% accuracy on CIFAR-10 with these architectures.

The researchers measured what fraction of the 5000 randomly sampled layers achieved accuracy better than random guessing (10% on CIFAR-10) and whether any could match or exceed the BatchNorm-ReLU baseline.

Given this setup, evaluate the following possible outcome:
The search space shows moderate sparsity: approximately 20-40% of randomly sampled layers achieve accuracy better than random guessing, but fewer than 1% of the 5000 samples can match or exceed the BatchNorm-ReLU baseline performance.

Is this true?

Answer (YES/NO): NO